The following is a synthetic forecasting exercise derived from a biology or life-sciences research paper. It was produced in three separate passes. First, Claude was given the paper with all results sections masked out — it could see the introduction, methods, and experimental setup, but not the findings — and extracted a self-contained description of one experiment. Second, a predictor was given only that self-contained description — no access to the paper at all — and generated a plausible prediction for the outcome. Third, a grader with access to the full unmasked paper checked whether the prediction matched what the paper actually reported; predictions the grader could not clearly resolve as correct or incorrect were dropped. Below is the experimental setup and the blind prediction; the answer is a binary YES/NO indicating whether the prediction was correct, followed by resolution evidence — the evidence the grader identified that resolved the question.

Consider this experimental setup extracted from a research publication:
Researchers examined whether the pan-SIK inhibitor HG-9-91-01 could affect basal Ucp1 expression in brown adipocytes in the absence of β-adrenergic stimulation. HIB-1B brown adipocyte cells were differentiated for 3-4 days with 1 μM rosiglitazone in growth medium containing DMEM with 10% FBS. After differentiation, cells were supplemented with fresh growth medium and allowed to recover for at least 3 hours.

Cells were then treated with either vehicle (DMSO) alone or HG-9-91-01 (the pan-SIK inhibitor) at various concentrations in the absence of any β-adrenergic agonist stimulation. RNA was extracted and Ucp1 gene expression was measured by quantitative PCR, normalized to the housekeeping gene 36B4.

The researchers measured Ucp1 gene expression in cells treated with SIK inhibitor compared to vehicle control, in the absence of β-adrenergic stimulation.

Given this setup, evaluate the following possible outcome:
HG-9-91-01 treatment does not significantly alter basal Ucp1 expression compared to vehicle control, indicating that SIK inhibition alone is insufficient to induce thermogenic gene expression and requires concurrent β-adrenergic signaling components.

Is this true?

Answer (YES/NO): NO